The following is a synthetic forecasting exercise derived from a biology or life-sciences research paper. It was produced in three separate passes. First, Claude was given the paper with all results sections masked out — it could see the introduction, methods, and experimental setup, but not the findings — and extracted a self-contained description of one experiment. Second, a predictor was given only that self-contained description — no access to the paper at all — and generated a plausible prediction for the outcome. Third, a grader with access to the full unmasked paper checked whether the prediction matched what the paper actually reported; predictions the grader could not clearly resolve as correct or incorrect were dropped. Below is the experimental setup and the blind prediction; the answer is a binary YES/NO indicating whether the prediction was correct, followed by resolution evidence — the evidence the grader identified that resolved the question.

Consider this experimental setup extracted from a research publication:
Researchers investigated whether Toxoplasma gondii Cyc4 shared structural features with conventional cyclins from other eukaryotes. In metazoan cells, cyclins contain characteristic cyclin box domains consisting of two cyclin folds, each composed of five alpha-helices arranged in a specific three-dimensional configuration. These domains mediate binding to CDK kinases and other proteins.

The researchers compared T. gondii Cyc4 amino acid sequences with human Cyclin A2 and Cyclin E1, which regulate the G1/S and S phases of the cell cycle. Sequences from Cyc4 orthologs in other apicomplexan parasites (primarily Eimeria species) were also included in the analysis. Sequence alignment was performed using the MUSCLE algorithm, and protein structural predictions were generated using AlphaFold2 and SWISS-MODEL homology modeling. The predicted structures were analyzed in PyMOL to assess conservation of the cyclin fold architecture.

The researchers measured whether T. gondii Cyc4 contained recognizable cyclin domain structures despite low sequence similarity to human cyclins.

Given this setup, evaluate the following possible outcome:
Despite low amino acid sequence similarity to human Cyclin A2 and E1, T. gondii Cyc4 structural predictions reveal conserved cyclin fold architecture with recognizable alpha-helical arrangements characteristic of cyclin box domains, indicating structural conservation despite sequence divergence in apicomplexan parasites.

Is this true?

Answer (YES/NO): YES